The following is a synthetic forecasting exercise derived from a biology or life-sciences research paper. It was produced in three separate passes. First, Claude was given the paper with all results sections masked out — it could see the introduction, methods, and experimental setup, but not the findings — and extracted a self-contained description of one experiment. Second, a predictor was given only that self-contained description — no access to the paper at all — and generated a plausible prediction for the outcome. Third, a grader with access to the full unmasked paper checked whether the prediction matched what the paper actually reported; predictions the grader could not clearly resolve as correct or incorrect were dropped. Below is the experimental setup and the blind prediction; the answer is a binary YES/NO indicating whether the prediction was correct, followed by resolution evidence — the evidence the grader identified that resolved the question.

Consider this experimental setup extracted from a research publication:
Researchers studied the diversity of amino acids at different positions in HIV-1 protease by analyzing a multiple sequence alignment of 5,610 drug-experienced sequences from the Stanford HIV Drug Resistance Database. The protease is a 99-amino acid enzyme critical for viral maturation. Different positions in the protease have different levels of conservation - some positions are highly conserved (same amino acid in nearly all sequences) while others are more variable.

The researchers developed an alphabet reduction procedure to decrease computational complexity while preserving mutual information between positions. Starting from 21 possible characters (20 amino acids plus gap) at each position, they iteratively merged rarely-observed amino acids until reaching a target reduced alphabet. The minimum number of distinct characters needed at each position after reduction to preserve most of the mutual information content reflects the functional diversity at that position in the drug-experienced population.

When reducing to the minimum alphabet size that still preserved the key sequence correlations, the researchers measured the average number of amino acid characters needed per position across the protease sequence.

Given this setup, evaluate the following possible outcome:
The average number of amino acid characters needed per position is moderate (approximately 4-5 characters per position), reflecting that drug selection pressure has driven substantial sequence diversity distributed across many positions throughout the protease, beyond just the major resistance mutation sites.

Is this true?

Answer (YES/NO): NO